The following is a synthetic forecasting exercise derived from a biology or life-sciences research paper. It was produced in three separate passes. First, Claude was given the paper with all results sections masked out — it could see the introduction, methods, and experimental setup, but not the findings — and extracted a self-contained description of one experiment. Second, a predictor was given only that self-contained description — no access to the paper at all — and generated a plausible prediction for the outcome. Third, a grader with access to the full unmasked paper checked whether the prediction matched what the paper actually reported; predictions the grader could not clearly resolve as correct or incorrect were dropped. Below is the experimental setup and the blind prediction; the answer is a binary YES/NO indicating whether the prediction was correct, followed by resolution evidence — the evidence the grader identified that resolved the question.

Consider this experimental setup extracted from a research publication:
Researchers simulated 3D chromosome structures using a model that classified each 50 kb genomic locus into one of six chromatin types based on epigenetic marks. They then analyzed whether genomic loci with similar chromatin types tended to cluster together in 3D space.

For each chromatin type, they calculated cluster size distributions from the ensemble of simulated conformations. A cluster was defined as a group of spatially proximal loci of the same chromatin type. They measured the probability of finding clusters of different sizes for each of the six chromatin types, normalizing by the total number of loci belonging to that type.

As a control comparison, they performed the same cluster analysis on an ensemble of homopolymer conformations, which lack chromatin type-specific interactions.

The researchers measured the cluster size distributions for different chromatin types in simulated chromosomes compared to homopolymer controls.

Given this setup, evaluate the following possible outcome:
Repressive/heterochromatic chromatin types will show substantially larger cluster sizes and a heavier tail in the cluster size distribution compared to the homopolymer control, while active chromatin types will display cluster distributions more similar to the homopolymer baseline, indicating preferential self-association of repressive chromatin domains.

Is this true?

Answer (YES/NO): NO